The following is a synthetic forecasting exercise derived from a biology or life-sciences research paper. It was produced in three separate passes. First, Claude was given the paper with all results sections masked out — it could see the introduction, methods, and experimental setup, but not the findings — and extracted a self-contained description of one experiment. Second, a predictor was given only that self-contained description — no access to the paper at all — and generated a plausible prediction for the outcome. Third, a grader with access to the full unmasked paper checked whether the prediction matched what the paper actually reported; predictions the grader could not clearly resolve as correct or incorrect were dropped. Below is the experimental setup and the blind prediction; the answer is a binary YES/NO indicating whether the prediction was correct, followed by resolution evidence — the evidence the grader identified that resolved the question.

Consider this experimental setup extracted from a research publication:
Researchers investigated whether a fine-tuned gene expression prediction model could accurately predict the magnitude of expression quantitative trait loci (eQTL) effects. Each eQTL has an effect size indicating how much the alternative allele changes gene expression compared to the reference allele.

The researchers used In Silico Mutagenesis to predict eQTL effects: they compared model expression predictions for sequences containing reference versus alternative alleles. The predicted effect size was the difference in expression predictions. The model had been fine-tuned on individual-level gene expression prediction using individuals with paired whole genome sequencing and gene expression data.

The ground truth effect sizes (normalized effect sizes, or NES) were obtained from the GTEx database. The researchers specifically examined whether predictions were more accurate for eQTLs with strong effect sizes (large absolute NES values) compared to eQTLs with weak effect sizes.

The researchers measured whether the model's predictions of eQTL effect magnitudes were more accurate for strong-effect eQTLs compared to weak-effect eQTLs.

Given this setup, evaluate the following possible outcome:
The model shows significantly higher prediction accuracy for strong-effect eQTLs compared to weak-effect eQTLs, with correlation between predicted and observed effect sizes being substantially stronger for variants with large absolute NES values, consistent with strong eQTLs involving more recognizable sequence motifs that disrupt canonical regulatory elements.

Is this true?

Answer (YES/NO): NO